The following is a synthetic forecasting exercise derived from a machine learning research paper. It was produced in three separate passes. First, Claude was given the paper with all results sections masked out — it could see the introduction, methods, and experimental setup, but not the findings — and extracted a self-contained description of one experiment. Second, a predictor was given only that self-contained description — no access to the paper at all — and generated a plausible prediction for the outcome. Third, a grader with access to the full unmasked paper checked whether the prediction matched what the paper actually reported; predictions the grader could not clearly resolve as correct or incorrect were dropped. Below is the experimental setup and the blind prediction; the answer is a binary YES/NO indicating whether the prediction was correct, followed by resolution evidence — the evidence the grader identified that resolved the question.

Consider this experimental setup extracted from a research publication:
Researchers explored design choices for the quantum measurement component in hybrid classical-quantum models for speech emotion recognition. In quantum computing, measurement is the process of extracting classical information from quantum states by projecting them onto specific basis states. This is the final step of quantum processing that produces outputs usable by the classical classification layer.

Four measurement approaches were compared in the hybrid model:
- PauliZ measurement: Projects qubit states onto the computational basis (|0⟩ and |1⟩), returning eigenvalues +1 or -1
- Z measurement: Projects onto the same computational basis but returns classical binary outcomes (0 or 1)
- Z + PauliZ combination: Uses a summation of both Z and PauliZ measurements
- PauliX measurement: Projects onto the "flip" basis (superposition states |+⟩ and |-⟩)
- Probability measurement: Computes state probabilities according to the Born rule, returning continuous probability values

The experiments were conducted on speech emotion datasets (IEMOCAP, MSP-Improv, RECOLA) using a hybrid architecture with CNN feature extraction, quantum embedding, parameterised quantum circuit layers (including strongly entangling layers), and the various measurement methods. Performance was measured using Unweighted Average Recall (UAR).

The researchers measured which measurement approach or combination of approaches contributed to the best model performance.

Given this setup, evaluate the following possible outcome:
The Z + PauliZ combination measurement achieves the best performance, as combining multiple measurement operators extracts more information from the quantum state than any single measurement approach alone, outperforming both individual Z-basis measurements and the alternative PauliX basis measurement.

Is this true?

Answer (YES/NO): NO